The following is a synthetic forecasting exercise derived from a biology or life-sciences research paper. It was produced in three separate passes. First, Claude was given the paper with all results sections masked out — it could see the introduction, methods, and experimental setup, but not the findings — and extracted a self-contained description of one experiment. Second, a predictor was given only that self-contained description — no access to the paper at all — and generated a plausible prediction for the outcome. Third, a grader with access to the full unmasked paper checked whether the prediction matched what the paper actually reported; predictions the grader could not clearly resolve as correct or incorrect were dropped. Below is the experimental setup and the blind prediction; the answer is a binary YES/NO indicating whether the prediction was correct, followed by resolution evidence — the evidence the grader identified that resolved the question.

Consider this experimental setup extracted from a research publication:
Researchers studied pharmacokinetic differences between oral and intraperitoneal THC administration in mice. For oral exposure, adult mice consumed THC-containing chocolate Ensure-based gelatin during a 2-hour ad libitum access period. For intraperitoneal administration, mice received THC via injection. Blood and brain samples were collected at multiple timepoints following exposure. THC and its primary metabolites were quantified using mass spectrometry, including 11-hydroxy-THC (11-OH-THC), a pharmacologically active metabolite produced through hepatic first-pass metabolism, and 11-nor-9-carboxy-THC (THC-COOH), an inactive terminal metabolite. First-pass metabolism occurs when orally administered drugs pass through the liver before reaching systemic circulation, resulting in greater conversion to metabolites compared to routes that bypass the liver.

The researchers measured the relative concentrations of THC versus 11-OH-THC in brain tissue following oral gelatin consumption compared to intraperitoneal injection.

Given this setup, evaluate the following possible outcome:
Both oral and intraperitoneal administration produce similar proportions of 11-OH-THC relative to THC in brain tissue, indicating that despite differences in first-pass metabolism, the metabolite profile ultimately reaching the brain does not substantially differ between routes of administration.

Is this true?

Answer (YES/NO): NO